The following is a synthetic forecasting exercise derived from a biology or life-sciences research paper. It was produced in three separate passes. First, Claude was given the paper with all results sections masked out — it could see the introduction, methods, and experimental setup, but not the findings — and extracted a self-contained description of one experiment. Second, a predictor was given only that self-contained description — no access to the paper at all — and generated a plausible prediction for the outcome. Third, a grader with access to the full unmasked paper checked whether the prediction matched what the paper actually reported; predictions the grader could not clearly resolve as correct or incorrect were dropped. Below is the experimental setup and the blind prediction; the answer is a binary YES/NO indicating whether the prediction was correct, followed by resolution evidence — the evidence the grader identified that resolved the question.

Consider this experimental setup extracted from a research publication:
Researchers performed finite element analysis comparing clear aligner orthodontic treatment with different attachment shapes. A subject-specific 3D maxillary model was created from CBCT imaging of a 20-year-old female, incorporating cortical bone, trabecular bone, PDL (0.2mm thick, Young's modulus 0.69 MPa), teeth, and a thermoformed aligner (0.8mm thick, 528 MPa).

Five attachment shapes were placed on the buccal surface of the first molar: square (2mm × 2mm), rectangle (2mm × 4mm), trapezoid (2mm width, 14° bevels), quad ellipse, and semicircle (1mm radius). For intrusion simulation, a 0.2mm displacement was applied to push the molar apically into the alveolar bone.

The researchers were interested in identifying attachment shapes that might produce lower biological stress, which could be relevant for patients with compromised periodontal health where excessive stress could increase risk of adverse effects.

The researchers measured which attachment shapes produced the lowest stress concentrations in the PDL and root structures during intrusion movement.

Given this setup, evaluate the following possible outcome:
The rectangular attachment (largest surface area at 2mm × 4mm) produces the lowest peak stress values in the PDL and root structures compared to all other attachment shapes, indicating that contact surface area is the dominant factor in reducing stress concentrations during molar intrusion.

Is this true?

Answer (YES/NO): NO